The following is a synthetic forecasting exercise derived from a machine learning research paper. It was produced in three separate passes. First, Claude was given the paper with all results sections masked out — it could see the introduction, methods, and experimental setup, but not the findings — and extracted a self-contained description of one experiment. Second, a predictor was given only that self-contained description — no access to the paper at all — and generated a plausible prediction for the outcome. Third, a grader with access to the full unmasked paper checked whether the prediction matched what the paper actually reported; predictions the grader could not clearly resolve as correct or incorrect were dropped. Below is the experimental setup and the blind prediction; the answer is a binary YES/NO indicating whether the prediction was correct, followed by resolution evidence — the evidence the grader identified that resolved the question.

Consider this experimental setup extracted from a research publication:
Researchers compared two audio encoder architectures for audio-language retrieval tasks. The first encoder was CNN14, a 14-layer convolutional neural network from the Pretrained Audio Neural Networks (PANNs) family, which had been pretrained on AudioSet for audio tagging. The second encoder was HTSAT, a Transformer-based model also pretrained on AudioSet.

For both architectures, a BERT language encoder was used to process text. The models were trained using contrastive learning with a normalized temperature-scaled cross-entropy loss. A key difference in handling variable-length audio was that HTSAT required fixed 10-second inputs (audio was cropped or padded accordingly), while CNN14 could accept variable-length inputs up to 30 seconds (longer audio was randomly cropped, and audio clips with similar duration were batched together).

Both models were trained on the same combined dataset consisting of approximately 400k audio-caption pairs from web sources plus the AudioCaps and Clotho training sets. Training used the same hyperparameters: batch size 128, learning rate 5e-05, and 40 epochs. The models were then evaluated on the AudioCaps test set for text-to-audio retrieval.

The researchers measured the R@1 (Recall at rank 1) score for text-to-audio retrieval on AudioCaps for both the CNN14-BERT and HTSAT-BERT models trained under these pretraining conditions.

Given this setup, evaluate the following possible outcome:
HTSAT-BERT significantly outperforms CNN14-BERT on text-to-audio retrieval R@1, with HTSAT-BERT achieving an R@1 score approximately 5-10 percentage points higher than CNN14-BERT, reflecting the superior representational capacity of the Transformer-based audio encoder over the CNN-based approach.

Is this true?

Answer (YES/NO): YES